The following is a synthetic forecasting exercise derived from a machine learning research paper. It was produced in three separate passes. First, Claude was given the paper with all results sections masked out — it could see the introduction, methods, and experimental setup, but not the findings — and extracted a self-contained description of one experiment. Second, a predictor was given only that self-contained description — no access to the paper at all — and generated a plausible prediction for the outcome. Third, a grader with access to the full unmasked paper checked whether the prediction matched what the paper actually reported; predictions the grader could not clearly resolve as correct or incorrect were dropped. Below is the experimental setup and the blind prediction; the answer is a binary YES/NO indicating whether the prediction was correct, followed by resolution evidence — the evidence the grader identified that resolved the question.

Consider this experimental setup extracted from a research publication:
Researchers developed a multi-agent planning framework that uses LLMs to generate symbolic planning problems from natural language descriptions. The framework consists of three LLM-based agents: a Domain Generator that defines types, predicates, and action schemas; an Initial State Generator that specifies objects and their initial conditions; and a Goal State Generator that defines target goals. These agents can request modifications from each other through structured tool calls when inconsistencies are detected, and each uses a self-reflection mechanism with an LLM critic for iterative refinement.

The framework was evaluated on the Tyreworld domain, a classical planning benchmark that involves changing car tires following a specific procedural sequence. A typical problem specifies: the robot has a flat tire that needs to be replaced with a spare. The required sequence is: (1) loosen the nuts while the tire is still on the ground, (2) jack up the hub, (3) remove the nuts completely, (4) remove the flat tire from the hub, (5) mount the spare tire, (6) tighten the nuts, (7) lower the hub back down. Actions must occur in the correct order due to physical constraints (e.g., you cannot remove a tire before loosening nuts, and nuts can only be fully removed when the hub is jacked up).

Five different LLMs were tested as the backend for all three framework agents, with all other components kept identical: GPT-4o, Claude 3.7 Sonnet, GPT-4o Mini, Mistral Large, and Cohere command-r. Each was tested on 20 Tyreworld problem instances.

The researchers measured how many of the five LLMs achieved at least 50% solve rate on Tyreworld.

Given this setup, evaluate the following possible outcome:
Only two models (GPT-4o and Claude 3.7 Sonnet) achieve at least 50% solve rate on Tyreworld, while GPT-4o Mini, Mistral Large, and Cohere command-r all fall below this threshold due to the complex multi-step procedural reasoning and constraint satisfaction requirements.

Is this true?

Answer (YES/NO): YES